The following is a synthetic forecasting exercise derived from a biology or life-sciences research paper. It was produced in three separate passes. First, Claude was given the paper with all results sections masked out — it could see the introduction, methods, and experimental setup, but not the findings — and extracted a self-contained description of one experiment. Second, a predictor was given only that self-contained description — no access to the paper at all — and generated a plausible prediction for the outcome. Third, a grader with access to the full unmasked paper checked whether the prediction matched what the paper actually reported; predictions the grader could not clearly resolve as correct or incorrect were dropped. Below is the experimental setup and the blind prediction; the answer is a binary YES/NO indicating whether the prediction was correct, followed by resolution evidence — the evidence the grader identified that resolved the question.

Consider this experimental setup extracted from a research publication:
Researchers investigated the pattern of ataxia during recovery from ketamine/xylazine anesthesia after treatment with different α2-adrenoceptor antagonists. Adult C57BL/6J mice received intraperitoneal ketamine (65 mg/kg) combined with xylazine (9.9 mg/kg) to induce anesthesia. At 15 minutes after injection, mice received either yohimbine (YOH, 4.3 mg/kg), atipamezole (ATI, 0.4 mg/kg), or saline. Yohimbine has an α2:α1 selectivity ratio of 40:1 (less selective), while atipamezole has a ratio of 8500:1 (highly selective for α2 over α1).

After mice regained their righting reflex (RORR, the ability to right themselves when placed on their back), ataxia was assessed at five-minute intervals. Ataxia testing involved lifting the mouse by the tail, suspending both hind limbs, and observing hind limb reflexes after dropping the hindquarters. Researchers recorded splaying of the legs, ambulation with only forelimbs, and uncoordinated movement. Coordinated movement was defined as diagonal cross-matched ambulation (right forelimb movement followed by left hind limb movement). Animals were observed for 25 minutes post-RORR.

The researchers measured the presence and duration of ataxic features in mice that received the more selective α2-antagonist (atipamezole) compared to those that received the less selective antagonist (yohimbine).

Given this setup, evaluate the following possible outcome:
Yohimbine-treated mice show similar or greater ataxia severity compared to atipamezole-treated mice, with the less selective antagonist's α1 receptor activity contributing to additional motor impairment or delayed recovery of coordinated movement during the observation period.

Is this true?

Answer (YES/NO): NO